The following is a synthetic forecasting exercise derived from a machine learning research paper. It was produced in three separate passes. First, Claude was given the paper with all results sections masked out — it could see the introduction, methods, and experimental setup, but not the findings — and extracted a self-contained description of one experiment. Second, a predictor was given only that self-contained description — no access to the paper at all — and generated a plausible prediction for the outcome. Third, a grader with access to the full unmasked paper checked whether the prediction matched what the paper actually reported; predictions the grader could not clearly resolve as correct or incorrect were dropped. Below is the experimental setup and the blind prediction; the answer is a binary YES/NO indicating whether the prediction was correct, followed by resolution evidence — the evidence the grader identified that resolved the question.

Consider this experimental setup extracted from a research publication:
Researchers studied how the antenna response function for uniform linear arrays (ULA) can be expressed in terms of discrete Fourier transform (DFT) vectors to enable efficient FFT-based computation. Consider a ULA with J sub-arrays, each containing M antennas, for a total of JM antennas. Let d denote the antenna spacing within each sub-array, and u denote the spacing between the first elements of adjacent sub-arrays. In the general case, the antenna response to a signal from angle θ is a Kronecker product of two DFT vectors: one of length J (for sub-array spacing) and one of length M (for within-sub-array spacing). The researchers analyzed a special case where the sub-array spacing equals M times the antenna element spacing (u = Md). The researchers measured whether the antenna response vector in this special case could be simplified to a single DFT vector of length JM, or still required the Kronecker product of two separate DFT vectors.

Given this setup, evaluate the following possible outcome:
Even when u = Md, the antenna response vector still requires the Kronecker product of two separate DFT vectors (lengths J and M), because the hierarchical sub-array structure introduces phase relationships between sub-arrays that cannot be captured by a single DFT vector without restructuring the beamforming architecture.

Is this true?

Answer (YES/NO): NO